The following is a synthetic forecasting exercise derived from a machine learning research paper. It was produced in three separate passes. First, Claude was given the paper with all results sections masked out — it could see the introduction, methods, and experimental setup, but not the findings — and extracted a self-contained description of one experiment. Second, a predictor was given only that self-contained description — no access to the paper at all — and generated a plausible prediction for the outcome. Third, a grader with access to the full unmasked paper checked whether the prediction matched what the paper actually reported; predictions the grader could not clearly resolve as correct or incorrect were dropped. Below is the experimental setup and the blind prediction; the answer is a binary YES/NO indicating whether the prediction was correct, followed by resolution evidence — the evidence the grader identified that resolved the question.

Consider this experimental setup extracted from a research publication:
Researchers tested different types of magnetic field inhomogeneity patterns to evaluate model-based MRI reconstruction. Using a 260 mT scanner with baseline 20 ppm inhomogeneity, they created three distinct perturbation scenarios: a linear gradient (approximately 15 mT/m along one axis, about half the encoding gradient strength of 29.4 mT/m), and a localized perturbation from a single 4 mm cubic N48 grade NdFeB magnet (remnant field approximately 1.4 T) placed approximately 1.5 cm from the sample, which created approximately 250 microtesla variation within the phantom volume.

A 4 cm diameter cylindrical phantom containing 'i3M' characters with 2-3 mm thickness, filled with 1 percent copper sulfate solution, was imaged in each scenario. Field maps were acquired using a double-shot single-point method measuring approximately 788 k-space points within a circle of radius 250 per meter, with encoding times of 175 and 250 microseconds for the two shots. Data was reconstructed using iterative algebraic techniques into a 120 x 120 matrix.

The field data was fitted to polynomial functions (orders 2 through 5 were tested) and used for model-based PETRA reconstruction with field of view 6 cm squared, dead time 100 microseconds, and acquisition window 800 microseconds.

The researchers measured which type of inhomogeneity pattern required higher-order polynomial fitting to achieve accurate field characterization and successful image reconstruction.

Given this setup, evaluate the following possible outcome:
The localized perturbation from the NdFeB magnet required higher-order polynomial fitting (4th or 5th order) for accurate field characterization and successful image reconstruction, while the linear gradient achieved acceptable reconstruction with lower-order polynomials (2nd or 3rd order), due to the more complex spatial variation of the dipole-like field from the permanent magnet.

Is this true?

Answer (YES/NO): YES